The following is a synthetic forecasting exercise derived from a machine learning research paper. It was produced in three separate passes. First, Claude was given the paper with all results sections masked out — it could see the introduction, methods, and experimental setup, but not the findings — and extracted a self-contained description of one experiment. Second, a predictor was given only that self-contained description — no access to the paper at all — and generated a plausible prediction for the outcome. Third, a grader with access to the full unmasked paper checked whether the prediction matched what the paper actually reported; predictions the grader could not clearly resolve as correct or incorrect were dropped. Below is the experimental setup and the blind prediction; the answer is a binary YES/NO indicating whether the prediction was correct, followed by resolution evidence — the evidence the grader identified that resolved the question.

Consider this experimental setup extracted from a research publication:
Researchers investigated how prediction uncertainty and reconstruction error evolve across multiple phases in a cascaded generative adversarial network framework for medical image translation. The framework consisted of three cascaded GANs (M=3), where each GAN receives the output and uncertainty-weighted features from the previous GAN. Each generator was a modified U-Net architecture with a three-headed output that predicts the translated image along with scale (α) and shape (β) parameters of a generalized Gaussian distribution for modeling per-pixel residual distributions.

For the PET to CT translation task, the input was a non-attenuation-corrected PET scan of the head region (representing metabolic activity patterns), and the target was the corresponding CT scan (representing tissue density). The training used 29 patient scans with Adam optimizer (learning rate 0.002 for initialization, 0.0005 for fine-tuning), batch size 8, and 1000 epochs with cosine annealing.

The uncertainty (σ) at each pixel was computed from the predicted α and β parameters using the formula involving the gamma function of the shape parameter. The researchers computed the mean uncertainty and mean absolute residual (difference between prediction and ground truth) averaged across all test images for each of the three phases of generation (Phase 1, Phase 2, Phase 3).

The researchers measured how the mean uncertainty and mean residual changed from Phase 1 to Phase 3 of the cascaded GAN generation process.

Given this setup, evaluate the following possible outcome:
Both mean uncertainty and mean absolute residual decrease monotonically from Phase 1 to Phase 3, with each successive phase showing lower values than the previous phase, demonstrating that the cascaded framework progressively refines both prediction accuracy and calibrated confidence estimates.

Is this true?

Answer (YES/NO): YES